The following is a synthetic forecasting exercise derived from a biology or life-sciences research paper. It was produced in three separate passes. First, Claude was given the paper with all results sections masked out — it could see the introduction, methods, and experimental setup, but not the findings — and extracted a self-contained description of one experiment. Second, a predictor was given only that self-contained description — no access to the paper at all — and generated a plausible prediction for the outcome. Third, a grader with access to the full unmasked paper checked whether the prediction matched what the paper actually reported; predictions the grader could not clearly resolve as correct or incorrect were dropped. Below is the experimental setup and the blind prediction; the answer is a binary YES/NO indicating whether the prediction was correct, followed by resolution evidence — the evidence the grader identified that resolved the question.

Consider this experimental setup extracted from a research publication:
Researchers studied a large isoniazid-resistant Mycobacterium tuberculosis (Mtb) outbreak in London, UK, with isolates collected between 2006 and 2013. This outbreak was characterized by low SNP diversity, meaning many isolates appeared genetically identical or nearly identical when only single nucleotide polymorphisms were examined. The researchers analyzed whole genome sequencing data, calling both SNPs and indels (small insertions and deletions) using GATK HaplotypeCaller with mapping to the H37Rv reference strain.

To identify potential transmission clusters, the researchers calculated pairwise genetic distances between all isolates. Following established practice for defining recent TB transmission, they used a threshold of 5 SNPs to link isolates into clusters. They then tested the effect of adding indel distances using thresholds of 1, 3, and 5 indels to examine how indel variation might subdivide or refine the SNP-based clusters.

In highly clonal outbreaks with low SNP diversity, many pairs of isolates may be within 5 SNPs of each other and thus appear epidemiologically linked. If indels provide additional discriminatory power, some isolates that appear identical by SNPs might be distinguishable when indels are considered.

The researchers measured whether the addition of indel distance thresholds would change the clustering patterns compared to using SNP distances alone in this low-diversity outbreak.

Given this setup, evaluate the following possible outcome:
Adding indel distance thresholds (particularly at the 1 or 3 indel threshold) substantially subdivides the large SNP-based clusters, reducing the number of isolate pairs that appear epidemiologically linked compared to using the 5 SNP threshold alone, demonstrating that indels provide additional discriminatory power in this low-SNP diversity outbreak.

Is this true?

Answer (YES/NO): NO